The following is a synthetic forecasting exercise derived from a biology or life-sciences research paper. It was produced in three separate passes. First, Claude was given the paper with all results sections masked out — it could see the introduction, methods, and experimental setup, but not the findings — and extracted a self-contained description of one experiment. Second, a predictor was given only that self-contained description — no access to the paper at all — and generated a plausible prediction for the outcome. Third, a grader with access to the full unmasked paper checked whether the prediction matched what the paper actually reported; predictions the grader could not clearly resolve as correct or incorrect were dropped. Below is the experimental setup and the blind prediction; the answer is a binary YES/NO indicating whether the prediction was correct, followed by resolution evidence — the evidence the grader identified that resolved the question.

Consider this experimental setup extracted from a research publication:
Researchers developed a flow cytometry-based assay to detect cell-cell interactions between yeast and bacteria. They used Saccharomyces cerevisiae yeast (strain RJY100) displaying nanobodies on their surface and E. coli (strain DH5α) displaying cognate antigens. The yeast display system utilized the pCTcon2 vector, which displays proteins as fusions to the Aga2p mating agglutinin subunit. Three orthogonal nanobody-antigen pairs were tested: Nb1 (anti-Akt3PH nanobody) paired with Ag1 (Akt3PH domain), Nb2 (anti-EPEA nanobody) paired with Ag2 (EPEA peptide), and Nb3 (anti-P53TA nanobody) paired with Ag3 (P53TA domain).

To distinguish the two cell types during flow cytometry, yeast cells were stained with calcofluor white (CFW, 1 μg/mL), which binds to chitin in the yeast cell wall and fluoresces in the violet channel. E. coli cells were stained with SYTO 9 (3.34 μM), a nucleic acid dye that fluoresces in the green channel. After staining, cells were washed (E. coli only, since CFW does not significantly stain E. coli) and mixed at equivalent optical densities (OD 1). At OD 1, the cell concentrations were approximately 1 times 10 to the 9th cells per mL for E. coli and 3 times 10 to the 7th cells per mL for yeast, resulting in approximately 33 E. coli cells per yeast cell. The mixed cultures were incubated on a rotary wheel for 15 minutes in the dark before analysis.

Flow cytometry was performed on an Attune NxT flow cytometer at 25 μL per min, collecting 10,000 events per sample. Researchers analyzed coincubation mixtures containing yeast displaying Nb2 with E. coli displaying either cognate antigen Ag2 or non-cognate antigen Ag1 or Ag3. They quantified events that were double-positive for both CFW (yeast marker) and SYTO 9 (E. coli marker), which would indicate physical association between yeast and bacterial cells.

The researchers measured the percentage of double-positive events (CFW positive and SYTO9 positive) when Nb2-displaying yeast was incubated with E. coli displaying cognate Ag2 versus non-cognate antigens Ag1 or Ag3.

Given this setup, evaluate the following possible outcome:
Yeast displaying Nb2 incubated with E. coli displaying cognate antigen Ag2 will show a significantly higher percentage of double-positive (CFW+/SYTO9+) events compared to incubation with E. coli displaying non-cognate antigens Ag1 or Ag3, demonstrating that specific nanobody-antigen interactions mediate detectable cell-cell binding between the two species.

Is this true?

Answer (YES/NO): YES